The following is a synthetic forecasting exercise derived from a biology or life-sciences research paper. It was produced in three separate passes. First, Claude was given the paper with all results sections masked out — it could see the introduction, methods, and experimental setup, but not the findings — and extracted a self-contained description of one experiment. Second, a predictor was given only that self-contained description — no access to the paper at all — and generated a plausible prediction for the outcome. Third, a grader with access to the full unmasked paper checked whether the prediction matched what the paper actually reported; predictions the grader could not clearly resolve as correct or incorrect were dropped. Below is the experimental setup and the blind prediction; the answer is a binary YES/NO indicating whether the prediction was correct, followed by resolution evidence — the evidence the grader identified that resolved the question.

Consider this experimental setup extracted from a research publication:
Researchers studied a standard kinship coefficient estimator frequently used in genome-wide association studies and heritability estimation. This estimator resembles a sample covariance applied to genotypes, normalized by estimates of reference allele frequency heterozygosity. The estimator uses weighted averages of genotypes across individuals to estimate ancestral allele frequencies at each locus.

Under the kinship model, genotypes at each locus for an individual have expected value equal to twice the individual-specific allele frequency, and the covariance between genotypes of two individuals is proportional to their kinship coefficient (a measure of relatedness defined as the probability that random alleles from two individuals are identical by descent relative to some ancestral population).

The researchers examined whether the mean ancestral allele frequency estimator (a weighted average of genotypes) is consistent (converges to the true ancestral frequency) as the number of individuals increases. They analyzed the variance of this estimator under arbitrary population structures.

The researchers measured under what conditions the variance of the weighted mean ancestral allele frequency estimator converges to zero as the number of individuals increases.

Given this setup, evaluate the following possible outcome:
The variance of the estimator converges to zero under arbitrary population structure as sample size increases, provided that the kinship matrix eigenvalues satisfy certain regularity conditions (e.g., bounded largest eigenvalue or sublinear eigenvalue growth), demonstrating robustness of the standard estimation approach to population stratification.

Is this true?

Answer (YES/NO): NO